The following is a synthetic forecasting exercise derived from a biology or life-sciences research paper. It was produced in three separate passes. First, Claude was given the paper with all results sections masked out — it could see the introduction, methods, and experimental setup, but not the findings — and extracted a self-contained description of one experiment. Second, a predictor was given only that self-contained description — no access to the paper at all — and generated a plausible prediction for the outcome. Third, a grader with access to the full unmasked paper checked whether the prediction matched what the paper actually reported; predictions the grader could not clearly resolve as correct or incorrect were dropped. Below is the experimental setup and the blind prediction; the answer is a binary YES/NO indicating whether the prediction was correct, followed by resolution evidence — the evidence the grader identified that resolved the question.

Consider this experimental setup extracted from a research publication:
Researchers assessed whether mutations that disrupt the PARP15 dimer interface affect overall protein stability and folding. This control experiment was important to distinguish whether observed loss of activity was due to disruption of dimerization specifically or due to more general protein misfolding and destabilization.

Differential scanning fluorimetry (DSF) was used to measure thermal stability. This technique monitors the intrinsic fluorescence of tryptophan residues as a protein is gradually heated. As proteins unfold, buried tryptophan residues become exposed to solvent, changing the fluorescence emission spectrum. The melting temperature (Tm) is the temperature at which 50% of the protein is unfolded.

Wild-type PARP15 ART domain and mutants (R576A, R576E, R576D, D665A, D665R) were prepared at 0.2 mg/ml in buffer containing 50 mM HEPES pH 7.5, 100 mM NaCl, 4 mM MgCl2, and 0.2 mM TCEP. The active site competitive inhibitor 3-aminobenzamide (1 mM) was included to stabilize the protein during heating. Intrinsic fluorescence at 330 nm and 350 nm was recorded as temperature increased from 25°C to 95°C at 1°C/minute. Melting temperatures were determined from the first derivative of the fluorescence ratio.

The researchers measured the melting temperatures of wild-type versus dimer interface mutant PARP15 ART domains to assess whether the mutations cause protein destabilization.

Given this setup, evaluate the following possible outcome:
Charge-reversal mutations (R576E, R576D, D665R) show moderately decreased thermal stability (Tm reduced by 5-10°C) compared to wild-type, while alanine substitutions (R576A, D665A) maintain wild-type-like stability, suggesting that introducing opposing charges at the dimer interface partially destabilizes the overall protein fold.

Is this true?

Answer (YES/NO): NO